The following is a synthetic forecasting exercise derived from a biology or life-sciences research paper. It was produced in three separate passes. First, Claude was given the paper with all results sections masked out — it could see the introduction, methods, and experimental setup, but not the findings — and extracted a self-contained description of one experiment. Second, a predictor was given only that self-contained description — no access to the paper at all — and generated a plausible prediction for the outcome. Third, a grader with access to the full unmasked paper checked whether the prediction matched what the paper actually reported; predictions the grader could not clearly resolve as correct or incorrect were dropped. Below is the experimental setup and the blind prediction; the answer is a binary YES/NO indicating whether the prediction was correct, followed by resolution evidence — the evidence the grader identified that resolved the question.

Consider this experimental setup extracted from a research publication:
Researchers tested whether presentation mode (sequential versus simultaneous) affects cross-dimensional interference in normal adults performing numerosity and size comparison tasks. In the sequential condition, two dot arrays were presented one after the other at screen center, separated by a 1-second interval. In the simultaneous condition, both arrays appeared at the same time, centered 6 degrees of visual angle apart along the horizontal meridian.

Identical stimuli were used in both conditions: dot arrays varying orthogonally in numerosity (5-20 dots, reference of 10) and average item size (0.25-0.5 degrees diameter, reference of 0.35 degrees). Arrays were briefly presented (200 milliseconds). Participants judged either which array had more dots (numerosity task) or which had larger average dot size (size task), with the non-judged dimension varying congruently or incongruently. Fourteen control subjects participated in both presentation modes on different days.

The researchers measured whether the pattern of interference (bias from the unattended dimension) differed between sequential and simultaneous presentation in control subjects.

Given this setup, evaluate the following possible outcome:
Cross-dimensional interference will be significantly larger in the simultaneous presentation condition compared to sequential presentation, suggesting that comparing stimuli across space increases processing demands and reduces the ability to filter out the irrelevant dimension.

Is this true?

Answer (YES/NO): NO